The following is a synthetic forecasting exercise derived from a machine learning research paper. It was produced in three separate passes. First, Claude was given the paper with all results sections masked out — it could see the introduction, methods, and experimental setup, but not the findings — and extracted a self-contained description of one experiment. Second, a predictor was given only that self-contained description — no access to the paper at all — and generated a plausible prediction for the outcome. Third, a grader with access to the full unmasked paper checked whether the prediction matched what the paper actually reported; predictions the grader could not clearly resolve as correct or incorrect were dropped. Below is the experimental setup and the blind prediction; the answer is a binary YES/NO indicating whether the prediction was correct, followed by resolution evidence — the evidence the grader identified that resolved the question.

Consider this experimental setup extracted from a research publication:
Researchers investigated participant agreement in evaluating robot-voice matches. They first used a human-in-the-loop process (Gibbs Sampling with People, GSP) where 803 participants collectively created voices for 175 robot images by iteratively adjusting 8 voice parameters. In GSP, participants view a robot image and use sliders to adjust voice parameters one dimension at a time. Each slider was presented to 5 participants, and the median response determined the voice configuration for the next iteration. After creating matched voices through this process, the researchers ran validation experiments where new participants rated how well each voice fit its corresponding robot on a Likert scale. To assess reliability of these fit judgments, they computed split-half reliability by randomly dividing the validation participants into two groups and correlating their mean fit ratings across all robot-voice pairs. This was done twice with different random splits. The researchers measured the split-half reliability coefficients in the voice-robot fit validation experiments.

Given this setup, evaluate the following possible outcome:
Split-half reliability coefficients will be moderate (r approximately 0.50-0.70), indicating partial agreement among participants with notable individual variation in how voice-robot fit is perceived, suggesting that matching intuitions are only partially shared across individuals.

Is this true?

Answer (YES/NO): YES